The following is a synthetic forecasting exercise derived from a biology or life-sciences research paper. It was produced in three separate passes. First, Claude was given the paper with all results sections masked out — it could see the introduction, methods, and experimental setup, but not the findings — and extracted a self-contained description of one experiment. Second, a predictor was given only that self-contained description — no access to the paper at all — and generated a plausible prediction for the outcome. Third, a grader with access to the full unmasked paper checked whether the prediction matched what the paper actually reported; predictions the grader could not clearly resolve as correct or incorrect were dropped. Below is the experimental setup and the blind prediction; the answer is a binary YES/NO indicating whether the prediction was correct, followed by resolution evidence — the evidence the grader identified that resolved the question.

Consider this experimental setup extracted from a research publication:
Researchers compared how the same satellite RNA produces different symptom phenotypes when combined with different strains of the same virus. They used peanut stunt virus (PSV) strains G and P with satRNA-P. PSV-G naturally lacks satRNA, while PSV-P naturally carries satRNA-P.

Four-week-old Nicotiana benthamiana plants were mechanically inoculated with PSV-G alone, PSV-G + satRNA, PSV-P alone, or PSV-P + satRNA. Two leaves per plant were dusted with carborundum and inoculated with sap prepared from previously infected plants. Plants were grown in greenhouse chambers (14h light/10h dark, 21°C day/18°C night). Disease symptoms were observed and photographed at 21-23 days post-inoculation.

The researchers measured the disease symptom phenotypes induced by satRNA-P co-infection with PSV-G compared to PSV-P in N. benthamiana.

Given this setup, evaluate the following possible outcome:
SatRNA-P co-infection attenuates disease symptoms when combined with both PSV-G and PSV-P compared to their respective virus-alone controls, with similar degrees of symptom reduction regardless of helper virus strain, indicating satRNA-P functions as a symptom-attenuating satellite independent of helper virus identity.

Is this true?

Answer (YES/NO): NO